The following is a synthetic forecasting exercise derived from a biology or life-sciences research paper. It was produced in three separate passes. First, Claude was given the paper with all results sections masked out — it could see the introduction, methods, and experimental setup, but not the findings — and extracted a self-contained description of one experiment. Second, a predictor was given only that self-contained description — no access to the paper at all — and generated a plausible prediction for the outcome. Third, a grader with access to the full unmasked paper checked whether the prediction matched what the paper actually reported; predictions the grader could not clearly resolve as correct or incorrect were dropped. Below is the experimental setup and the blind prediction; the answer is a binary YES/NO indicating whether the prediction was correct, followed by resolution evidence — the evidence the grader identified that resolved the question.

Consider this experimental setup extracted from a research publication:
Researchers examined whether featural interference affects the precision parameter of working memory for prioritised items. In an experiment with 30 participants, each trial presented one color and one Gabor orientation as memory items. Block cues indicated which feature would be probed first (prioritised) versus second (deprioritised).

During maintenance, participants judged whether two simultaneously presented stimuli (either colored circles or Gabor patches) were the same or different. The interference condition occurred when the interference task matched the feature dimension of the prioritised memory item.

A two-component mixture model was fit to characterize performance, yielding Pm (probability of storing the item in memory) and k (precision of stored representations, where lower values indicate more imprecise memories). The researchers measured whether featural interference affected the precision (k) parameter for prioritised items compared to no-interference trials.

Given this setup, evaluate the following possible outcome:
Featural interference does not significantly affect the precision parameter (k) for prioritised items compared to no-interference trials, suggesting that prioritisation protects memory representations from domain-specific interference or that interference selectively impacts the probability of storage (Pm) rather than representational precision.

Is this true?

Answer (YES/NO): NO